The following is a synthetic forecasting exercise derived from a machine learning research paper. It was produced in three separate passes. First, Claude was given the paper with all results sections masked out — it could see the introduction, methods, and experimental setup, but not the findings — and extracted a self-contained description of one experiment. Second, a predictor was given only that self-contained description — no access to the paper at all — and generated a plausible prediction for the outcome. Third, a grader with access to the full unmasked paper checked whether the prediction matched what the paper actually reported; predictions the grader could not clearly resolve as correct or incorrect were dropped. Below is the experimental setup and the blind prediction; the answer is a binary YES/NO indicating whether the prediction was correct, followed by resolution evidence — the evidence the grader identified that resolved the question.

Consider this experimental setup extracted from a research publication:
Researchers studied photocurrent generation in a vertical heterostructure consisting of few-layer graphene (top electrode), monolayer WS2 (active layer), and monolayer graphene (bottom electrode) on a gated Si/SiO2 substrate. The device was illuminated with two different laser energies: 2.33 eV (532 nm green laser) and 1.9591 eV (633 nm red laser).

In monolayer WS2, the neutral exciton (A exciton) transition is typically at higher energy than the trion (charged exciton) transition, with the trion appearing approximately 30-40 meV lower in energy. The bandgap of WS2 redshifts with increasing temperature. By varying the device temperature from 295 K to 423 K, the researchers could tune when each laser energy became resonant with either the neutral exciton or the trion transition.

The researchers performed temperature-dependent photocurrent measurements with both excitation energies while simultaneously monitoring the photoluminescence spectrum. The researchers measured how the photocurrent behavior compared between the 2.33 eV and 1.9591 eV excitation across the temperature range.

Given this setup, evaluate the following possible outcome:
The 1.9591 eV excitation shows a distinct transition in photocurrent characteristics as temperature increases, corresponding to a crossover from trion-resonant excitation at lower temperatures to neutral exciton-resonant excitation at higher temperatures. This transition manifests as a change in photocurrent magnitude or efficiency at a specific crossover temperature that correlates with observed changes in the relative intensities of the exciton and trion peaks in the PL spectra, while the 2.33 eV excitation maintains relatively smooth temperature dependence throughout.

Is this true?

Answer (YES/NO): NO